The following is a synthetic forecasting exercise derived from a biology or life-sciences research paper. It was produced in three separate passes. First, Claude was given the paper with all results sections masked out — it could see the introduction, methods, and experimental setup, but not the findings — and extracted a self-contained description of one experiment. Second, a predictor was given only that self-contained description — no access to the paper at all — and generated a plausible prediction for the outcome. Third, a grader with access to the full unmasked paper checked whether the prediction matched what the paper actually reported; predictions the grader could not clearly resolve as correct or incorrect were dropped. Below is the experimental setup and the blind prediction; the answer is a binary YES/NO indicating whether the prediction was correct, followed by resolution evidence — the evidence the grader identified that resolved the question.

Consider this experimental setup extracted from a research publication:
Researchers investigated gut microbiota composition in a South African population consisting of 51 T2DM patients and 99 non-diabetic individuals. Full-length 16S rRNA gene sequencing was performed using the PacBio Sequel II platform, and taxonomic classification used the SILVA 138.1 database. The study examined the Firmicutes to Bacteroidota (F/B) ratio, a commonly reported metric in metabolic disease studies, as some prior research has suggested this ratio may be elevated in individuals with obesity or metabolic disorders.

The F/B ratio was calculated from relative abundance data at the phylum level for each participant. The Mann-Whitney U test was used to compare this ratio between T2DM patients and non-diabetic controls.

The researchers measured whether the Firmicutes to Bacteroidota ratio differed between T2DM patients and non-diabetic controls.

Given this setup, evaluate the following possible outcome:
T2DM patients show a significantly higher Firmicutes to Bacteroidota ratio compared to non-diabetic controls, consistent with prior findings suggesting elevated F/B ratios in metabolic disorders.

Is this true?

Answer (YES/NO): NO